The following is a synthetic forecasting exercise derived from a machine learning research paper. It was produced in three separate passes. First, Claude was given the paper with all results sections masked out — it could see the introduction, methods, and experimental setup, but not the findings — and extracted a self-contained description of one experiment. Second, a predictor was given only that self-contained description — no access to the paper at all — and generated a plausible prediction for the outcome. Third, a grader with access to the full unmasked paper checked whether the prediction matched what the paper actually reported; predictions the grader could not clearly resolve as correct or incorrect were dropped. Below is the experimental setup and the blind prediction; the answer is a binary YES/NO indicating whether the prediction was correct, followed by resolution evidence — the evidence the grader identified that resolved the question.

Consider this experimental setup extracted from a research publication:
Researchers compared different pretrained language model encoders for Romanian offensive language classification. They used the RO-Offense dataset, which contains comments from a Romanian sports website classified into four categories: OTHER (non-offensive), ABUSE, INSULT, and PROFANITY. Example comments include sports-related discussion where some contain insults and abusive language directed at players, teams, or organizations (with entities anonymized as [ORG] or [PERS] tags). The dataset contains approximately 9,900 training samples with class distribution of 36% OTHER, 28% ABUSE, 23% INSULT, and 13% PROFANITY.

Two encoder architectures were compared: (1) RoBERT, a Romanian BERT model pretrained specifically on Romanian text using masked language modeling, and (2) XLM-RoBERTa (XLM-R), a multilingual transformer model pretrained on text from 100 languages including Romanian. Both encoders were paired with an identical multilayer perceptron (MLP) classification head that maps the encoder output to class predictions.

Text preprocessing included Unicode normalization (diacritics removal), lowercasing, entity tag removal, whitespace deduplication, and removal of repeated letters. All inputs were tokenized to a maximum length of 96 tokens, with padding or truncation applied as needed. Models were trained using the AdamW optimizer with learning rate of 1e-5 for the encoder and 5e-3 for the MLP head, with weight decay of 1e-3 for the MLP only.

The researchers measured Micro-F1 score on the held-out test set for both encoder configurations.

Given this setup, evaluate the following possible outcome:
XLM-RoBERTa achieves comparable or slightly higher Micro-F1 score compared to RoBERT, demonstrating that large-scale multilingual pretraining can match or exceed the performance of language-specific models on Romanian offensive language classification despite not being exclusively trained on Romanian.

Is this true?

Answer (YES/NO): NO